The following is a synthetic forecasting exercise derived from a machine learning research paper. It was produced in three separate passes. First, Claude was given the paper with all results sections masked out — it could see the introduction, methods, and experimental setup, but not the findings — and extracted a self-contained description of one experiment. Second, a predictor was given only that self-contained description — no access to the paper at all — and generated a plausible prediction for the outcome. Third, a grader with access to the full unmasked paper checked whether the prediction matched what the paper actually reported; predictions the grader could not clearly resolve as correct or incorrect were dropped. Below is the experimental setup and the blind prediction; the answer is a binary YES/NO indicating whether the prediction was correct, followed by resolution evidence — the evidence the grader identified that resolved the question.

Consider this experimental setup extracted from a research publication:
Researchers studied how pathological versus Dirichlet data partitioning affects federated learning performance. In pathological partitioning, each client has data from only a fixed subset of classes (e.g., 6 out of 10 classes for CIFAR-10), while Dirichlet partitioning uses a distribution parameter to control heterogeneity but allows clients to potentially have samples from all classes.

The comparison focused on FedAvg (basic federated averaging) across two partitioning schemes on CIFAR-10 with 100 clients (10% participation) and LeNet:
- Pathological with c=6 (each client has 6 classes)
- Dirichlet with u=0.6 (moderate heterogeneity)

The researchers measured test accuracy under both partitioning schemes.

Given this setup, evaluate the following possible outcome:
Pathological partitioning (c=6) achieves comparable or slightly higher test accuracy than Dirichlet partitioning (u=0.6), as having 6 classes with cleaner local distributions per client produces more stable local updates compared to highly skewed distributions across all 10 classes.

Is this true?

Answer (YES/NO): YES